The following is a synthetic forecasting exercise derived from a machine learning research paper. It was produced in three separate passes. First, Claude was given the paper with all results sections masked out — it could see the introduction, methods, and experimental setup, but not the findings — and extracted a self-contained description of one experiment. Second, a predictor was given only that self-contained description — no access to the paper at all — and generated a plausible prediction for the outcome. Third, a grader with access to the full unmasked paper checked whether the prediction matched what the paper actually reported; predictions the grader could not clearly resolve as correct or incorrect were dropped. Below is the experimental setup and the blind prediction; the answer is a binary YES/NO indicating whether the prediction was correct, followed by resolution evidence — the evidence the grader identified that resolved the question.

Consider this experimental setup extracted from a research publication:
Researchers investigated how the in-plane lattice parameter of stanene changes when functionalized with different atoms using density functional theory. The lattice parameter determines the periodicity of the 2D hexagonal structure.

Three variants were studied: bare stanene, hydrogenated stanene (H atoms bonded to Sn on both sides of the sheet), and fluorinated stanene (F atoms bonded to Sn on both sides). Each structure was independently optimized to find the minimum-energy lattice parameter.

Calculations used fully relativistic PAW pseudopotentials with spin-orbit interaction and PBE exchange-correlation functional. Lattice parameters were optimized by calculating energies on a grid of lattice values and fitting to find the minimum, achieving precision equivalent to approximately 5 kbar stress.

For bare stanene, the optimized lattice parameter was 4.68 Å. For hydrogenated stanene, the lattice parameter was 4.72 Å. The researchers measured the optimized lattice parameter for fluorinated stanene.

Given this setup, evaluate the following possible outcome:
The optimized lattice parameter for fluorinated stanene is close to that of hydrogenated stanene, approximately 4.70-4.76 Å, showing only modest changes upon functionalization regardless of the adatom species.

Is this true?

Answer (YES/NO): NO